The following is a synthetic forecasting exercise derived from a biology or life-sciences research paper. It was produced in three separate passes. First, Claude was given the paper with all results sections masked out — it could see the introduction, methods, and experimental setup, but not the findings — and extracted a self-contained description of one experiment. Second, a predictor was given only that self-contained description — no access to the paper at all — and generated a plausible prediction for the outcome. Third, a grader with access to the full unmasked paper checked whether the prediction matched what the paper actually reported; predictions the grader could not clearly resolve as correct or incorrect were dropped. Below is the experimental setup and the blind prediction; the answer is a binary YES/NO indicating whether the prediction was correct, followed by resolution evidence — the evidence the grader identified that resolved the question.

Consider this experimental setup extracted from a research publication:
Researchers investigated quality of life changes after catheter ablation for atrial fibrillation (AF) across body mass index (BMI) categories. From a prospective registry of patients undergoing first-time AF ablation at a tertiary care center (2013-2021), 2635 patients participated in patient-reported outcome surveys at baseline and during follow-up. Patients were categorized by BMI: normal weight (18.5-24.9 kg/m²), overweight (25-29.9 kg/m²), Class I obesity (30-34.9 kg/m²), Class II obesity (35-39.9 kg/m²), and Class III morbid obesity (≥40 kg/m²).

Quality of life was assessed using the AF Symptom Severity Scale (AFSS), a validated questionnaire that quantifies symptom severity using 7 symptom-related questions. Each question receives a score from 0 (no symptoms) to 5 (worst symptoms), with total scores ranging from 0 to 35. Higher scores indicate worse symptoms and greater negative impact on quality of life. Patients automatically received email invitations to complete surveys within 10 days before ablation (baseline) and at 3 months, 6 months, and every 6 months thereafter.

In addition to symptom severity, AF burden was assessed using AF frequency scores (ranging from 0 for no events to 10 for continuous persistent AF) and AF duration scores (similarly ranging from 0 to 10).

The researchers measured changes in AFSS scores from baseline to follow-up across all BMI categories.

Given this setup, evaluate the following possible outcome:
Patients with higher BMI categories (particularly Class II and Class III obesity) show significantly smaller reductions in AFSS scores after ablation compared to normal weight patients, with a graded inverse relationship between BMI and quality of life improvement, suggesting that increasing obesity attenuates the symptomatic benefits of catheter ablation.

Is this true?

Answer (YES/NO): NO